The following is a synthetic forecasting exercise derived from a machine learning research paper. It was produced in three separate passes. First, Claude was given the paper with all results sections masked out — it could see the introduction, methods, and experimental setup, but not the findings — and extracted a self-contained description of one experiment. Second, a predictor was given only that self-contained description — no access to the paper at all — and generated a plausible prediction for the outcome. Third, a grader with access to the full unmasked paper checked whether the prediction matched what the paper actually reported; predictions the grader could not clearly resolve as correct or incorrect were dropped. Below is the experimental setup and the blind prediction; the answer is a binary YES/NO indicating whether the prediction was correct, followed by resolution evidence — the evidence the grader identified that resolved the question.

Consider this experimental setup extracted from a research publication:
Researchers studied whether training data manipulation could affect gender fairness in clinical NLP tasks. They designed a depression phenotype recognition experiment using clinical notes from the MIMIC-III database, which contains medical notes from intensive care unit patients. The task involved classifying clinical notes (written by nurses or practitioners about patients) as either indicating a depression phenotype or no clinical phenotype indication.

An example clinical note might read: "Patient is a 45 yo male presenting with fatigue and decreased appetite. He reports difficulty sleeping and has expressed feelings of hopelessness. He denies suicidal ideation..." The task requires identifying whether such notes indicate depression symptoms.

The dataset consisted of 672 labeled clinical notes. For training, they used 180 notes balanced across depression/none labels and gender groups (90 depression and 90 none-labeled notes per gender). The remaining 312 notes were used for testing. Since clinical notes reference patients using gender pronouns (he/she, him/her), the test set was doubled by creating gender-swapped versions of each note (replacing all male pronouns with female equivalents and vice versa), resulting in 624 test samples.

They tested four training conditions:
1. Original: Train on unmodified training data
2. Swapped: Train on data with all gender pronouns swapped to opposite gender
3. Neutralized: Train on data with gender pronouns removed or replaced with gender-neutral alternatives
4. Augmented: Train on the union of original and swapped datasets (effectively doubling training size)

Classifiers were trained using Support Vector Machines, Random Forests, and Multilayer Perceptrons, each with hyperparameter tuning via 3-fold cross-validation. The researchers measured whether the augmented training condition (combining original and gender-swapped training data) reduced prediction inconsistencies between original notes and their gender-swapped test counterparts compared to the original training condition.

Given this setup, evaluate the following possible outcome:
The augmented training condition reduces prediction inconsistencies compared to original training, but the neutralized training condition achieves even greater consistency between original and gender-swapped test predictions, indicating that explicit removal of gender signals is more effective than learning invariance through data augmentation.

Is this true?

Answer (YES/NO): NO